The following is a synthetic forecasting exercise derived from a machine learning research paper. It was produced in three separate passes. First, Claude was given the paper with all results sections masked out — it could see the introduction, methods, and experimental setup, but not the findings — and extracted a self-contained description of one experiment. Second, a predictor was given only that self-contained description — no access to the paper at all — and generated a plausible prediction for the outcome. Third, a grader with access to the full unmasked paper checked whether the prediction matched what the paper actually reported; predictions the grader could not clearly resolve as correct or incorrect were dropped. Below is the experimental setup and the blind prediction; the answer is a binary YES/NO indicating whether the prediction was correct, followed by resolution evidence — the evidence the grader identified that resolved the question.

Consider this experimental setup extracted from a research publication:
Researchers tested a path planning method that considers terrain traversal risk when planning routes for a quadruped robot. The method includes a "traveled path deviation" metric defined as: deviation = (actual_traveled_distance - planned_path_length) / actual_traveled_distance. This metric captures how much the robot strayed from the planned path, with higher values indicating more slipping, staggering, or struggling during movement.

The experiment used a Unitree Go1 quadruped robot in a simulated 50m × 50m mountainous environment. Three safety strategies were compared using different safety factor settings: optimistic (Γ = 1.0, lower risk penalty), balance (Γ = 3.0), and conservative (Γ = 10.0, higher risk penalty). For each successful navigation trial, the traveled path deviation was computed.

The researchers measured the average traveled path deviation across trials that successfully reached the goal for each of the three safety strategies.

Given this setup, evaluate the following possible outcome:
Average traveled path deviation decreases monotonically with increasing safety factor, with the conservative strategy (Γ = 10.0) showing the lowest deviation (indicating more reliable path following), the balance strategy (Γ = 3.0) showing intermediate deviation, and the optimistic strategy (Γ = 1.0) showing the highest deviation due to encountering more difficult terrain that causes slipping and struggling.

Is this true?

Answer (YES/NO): NO